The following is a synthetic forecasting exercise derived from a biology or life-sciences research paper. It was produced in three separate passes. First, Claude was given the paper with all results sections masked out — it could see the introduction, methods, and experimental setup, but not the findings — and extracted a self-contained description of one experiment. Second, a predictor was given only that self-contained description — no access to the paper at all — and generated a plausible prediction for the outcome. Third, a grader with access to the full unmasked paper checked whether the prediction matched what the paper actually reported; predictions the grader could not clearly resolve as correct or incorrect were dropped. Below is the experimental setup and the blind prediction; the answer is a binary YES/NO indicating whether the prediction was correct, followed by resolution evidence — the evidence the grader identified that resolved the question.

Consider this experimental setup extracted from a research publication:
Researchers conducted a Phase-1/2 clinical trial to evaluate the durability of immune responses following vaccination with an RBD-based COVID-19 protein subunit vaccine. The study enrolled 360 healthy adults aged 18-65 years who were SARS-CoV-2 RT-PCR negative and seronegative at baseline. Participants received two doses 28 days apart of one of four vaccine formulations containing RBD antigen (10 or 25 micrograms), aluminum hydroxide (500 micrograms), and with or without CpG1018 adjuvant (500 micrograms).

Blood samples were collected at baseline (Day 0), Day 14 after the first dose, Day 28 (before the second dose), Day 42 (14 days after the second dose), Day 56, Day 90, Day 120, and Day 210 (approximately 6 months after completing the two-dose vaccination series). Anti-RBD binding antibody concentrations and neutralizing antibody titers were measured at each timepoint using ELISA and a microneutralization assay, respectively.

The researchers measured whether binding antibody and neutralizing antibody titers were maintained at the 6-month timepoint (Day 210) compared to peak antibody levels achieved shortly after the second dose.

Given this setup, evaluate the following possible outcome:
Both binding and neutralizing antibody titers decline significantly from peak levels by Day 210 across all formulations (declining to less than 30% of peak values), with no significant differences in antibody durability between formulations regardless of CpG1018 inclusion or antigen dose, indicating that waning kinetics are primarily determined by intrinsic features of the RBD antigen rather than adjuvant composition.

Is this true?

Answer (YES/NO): NO